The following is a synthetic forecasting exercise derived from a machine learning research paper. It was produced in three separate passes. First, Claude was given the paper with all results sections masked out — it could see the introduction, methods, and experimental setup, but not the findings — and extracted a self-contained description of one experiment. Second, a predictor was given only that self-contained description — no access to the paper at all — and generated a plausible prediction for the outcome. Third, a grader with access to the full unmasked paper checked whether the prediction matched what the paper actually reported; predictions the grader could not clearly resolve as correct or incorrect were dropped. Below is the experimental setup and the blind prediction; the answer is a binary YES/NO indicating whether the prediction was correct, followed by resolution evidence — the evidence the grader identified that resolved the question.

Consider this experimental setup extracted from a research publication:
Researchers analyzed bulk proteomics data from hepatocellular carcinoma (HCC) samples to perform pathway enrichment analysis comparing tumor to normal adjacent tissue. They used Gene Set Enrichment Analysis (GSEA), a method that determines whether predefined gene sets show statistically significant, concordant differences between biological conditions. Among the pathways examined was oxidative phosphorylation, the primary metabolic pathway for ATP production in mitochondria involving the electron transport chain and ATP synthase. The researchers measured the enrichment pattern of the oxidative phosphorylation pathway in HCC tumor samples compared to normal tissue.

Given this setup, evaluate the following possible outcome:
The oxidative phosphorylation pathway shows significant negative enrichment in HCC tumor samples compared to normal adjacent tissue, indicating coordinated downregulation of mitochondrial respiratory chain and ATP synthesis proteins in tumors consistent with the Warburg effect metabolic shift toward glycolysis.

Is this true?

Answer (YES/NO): YES